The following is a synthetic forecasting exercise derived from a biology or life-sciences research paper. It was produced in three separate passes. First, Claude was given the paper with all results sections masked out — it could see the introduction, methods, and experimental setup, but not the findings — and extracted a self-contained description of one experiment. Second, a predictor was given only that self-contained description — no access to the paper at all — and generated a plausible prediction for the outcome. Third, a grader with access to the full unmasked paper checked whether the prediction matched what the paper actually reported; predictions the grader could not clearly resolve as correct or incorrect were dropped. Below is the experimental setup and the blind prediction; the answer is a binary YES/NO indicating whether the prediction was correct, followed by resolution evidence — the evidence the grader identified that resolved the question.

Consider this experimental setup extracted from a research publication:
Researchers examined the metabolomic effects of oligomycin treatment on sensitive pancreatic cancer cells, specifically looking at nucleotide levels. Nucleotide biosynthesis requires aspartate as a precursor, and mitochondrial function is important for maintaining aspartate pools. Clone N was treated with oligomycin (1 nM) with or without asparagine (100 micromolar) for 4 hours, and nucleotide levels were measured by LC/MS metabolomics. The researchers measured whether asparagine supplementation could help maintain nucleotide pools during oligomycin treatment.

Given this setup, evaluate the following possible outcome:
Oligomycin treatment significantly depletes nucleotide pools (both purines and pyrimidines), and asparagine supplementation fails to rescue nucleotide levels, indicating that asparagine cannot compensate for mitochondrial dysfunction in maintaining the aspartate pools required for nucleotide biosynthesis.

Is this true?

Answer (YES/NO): NO